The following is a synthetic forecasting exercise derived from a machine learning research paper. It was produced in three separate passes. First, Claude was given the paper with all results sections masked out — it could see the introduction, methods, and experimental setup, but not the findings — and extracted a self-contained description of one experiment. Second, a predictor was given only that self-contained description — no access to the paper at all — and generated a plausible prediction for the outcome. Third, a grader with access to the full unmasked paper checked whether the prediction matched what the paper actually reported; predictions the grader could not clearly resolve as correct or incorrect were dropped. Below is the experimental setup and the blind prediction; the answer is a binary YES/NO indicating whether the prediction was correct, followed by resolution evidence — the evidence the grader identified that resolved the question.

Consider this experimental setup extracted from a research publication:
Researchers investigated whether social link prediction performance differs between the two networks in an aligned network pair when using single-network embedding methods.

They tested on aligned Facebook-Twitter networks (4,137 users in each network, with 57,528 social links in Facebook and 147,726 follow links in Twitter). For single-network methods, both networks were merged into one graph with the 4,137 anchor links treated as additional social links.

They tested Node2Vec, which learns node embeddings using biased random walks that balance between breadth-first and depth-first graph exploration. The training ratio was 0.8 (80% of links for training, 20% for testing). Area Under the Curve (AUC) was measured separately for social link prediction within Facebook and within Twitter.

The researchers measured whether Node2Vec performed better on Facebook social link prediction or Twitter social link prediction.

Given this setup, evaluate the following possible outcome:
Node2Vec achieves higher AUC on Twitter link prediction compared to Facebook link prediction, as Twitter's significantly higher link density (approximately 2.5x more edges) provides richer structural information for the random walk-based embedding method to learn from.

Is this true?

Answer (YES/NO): NO